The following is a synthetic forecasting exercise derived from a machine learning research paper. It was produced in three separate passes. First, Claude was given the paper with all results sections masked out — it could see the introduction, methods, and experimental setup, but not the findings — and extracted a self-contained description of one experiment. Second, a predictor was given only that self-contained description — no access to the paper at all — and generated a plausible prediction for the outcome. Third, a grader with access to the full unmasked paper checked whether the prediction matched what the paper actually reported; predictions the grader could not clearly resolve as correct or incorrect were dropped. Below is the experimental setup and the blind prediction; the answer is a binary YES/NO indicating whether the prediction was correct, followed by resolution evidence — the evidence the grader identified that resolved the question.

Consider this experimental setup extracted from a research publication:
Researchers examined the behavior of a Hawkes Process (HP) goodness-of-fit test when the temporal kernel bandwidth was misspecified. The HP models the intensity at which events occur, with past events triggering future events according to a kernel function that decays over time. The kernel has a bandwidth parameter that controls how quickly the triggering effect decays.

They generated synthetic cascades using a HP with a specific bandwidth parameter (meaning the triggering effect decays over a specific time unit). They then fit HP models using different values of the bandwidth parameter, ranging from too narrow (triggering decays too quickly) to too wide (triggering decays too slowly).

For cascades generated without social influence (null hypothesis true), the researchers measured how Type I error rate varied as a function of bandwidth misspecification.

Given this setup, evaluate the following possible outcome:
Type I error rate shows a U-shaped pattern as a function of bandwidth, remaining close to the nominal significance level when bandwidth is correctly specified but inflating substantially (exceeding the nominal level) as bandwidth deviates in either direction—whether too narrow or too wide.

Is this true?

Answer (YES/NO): NO